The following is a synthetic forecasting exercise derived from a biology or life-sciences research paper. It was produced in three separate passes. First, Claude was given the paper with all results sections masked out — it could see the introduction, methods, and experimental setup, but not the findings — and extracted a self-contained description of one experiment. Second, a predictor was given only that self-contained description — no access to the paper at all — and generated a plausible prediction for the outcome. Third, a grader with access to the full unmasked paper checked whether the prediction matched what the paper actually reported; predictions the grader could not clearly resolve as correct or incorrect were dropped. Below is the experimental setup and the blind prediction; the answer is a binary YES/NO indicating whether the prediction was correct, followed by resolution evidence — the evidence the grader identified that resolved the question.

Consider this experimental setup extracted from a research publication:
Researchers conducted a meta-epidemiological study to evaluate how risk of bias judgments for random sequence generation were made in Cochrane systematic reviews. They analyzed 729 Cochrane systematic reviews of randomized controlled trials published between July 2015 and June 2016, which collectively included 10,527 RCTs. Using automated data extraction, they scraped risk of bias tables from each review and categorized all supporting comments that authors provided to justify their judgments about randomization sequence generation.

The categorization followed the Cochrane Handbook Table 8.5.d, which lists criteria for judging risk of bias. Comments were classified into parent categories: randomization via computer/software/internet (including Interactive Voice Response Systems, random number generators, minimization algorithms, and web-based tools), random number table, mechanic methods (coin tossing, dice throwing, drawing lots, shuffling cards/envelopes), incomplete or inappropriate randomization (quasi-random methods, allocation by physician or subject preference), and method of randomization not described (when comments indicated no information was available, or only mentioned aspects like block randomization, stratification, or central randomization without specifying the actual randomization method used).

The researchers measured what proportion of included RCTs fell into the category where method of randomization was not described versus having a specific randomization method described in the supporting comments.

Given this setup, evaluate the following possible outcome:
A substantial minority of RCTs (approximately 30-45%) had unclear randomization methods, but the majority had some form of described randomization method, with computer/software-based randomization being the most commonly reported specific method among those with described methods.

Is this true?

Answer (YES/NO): NO